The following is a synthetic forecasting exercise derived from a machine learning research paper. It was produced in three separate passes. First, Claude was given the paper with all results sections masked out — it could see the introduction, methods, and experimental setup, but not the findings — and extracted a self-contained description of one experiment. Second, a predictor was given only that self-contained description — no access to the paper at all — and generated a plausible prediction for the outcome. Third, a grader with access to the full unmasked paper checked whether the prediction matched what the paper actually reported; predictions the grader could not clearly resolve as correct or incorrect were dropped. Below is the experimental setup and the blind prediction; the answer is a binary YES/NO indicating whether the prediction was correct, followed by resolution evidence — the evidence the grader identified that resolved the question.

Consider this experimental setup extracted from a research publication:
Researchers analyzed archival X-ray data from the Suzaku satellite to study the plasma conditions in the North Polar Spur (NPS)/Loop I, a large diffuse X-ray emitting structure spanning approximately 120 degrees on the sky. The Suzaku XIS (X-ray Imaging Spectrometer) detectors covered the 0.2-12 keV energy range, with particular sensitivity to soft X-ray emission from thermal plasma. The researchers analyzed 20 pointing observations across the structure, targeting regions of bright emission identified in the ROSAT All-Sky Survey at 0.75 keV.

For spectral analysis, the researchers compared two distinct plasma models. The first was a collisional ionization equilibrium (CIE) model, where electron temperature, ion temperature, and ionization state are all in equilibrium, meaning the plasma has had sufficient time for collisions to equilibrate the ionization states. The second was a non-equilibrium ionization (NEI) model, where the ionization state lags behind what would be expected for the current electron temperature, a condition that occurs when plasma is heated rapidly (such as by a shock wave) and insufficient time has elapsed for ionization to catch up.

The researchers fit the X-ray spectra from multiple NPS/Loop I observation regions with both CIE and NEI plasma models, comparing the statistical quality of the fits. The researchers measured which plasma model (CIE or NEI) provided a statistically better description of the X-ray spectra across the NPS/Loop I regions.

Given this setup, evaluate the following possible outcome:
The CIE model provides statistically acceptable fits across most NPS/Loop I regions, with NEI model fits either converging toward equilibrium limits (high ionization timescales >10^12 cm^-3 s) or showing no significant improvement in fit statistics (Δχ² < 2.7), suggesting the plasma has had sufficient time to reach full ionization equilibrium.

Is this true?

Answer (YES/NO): NO